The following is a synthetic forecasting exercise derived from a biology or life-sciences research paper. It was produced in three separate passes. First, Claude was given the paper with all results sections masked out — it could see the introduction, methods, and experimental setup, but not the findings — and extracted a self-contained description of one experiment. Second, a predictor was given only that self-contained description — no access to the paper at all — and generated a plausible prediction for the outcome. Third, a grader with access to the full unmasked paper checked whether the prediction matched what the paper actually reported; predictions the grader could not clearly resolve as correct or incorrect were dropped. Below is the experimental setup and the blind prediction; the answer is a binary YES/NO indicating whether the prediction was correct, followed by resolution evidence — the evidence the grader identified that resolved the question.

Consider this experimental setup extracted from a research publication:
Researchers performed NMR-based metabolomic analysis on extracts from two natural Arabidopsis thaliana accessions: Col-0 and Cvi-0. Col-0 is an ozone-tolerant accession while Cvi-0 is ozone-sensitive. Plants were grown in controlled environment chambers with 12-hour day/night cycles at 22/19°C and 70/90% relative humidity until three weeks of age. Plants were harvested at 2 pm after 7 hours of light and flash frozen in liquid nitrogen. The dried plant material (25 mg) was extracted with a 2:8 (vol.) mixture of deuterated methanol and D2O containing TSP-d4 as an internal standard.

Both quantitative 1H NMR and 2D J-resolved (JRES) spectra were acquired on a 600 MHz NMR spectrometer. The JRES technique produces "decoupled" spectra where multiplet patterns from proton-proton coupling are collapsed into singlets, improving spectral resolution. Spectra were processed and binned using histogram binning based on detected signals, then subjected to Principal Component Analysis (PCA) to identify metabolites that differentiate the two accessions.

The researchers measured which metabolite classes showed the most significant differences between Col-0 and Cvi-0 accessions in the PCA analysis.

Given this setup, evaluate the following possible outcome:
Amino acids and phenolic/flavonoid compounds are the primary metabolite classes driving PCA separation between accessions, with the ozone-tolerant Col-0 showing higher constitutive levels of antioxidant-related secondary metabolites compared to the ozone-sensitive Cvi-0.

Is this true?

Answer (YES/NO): NO